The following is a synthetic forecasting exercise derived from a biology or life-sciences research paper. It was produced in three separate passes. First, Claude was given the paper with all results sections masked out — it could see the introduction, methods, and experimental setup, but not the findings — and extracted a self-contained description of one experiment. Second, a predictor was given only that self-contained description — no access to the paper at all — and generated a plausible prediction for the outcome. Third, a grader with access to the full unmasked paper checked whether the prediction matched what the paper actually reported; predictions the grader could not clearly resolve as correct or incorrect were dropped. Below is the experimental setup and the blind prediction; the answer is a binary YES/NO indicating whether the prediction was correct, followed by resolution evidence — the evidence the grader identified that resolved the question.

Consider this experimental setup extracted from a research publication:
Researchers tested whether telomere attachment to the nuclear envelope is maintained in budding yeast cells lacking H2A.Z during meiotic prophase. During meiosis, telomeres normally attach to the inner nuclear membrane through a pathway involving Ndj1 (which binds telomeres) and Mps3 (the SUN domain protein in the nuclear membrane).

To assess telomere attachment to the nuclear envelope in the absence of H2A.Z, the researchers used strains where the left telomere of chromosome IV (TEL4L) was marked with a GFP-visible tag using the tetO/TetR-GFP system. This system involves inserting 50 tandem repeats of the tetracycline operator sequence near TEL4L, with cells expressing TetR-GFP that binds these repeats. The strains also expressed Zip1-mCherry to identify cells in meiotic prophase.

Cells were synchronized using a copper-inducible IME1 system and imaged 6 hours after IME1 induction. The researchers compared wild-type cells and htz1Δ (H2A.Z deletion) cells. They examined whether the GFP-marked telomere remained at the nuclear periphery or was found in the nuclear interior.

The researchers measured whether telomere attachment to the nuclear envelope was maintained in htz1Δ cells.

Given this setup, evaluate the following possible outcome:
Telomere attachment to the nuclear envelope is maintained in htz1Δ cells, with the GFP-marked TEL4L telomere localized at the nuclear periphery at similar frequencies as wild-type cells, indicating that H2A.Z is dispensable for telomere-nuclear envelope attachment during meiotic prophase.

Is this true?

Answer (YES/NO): YES